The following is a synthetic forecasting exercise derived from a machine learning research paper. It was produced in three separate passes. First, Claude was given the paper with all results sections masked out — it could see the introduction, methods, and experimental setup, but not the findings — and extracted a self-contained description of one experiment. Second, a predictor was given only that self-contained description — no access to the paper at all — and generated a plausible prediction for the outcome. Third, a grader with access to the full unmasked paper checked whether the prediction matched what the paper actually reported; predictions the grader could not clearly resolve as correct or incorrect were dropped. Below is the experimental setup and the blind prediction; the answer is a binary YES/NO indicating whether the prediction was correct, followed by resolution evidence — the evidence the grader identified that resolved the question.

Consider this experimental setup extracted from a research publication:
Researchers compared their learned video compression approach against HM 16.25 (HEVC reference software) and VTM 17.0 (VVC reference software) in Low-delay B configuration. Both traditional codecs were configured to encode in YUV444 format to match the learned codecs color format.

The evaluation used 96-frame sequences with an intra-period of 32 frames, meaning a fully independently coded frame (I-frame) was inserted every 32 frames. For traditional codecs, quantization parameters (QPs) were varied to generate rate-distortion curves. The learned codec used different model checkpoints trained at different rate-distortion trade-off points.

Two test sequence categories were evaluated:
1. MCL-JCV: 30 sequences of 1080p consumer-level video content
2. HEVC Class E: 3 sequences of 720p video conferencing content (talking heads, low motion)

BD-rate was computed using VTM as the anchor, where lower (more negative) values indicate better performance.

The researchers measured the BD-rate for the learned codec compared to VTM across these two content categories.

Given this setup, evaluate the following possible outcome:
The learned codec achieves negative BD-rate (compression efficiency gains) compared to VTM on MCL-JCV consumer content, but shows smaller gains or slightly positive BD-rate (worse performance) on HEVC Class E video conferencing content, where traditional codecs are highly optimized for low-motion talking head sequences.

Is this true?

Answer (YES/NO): YES